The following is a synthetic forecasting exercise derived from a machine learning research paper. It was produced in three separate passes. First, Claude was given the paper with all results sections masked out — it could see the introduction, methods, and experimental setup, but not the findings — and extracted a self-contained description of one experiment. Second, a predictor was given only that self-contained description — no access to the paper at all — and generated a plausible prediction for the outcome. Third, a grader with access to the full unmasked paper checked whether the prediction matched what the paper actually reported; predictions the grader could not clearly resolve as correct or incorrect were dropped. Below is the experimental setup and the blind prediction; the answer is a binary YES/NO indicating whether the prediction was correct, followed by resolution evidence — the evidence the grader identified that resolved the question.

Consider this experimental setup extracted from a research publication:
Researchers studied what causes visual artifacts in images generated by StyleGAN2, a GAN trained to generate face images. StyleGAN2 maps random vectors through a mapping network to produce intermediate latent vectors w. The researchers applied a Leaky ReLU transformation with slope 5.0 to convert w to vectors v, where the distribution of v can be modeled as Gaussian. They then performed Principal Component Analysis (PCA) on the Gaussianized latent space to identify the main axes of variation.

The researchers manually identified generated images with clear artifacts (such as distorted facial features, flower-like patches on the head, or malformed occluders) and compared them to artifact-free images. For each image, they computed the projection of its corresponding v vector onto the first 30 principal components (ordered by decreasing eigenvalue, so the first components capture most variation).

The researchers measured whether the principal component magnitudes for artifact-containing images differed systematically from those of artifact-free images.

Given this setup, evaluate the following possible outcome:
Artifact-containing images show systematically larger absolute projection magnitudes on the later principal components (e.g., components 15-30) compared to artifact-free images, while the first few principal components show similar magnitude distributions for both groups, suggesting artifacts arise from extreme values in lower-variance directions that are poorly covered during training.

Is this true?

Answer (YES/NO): NO